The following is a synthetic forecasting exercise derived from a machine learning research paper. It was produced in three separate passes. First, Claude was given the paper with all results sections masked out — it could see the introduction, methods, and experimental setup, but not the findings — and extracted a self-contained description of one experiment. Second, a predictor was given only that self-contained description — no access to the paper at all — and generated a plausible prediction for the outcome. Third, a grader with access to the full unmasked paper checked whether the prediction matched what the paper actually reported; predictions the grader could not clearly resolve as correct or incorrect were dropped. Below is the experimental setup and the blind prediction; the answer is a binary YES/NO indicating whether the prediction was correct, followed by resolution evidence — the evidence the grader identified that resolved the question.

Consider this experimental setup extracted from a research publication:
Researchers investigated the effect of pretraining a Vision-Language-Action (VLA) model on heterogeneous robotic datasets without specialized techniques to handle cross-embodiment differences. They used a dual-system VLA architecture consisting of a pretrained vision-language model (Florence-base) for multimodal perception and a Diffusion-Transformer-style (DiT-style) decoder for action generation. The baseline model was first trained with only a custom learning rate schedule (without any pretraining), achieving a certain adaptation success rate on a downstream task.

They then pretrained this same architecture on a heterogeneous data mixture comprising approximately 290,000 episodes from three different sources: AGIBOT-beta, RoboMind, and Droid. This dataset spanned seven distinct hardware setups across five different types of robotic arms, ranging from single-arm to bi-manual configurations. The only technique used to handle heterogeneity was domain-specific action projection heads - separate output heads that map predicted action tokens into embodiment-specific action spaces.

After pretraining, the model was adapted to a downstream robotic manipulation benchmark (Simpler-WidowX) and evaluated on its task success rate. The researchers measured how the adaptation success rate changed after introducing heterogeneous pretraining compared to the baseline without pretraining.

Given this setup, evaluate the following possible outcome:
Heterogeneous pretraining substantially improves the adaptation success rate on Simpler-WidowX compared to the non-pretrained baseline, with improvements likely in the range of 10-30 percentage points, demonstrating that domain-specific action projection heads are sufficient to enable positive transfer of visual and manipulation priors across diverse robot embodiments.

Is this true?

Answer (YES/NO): NO